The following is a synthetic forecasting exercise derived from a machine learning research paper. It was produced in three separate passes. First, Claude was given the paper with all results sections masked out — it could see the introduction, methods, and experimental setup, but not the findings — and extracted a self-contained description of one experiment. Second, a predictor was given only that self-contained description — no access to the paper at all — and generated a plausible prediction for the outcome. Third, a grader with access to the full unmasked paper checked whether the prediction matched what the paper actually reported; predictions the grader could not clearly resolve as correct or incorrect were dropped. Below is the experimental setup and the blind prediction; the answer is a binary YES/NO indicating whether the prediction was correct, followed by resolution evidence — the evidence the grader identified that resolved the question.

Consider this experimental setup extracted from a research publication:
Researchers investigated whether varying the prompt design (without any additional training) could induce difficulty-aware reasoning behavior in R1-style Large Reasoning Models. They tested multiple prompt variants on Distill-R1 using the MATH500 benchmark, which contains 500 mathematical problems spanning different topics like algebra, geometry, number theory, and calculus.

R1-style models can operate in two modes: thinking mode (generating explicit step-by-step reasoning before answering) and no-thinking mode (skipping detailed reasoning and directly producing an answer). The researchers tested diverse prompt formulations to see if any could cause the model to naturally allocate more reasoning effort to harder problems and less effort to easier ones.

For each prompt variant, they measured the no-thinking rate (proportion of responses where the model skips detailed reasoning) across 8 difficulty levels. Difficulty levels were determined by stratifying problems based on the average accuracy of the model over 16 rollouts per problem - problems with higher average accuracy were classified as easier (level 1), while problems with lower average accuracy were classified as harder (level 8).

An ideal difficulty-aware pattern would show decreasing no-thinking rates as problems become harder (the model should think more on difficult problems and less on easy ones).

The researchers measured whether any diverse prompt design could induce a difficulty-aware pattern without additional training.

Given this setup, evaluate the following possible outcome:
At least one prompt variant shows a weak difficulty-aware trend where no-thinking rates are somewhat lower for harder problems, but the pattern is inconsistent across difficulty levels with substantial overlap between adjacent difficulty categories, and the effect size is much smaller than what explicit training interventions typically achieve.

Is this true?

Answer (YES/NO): NO